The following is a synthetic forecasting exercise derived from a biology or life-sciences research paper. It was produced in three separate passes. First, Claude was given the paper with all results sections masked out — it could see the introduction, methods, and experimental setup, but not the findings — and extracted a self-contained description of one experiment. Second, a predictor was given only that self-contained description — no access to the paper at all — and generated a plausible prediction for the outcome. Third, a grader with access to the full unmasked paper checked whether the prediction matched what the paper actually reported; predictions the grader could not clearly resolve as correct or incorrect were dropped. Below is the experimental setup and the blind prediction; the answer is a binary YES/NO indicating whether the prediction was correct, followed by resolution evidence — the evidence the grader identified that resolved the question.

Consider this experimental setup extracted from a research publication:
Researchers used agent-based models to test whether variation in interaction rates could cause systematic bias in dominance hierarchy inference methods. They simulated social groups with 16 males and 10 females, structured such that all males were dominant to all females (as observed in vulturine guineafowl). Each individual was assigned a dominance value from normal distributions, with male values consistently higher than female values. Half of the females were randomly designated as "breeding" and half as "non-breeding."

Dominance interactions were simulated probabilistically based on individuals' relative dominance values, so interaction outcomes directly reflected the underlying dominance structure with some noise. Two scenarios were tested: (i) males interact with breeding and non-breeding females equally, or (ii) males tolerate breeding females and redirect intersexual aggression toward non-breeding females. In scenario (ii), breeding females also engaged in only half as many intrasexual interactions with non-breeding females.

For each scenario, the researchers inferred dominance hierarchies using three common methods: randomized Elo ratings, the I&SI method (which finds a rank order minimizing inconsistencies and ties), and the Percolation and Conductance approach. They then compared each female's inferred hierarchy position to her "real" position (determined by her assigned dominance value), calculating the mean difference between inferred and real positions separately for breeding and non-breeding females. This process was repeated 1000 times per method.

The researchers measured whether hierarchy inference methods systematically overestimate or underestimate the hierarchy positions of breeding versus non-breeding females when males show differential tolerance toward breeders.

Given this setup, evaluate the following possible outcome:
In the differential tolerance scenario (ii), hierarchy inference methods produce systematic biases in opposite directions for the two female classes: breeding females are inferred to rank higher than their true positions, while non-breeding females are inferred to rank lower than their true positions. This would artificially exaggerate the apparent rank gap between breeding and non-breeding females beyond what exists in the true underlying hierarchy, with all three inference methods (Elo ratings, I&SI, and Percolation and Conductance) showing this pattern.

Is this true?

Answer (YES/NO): NO